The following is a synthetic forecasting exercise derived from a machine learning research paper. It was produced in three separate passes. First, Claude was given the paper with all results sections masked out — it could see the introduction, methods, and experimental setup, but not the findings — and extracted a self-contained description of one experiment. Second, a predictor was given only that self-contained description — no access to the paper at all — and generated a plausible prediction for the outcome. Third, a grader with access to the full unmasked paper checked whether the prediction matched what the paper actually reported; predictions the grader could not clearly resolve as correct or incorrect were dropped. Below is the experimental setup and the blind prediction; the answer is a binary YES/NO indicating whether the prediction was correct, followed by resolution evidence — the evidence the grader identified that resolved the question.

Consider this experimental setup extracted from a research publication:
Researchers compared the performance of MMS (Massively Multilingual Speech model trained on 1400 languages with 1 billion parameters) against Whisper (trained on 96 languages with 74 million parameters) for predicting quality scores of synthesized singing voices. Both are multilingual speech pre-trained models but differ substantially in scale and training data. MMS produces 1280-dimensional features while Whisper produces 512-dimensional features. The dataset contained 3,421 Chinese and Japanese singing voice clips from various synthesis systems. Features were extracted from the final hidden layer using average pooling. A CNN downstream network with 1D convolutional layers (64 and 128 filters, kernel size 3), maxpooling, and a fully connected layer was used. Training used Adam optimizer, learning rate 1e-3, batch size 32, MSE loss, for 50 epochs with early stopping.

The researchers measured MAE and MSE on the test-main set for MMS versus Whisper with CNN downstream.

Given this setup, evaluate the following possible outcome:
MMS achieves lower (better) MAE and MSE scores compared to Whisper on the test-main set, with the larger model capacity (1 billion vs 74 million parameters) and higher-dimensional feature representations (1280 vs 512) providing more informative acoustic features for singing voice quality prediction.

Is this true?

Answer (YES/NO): NO